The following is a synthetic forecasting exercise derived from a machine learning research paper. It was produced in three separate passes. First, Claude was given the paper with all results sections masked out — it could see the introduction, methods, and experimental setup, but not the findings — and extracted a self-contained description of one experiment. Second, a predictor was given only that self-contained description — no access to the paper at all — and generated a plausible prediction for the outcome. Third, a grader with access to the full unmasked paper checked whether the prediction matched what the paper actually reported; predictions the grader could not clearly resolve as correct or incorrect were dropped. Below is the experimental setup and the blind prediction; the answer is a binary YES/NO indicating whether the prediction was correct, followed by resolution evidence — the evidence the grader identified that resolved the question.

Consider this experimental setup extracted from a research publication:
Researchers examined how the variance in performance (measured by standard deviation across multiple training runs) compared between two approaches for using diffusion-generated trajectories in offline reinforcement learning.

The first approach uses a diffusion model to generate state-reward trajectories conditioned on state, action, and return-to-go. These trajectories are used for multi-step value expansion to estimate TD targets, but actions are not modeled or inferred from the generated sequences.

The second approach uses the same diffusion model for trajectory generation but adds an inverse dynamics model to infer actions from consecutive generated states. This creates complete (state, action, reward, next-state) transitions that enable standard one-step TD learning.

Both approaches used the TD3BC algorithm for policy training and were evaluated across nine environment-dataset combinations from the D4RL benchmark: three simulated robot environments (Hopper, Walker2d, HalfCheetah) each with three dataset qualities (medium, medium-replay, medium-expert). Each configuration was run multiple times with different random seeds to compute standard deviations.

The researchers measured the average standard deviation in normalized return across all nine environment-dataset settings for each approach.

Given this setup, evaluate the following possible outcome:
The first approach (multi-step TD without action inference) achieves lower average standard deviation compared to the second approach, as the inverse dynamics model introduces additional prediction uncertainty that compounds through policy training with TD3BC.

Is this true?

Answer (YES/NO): NO